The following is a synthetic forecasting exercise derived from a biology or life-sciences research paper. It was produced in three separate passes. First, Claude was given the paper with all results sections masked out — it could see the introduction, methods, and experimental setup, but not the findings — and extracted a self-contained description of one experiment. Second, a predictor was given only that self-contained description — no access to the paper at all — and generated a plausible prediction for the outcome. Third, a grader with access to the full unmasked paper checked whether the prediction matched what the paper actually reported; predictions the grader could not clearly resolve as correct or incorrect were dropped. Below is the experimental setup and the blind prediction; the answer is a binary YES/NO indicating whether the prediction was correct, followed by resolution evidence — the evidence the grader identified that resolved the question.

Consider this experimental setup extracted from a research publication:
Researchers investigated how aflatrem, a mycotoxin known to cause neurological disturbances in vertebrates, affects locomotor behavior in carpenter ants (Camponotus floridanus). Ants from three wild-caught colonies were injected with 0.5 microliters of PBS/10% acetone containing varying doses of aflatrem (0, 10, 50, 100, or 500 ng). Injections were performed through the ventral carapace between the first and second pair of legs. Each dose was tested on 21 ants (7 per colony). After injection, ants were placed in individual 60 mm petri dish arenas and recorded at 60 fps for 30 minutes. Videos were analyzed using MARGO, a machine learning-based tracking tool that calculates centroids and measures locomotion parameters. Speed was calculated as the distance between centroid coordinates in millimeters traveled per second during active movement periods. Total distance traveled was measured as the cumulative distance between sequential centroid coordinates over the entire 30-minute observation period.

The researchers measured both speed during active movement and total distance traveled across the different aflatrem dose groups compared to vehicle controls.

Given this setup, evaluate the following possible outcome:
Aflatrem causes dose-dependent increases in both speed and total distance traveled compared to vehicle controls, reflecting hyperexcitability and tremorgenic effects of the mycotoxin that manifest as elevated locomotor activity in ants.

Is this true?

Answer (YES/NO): NO